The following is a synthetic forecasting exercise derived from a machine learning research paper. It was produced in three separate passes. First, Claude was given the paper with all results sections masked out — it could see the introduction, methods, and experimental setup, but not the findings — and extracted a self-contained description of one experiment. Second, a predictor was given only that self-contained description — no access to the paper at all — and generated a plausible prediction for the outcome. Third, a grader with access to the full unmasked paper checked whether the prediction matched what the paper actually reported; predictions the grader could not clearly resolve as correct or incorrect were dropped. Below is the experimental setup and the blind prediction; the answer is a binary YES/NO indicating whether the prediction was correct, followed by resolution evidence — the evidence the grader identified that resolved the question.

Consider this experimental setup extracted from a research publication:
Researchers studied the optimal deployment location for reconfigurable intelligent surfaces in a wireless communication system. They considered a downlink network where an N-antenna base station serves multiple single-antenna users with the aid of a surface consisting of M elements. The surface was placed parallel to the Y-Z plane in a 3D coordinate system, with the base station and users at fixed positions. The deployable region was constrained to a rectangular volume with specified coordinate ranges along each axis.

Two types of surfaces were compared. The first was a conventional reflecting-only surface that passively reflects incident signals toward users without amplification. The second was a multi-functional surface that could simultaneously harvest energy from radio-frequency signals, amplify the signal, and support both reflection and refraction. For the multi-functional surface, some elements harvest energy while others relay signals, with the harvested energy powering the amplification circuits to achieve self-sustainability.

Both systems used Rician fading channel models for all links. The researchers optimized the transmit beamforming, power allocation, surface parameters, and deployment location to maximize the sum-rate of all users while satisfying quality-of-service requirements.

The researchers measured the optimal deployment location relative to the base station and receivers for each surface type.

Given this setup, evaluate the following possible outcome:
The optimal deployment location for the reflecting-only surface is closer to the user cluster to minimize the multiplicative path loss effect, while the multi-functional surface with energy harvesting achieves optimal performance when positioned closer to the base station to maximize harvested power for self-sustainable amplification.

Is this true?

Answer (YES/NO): NO